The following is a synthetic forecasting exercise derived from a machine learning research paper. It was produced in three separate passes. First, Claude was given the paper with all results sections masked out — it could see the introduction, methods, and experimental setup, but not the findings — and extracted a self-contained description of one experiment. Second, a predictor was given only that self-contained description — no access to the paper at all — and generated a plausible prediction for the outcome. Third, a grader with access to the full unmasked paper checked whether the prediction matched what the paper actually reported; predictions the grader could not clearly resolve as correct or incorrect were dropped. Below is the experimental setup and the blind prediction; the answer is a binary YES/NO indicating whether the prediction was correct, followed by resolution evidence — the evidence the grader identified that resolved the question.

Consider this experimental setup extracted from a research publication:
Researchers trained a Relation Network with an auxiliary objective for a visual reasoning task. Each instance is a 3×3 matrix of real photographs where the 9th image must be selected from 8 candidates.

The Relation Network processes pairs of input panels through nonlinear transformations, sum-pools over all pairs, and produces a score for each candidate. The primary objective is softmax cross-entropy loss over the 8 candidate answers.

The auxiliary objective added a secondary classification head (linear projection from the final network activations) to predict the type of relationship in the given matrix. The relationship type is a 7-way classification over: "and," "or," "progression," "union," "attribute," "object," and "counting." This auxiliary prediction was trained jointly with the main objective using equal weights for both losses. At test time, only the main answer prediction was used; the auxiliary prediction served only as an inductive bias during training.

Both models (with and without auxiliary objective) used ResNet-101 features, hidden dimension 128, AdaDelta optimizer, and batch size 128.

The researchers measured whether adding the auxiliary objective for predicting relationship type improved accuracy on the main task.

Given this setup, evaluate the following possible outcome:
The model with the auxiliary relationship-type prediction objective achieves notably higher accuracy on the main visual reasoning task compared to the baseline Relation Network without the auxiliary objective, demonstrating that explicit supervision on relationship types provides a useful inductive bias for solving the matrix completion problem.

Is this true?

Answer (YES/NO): YES